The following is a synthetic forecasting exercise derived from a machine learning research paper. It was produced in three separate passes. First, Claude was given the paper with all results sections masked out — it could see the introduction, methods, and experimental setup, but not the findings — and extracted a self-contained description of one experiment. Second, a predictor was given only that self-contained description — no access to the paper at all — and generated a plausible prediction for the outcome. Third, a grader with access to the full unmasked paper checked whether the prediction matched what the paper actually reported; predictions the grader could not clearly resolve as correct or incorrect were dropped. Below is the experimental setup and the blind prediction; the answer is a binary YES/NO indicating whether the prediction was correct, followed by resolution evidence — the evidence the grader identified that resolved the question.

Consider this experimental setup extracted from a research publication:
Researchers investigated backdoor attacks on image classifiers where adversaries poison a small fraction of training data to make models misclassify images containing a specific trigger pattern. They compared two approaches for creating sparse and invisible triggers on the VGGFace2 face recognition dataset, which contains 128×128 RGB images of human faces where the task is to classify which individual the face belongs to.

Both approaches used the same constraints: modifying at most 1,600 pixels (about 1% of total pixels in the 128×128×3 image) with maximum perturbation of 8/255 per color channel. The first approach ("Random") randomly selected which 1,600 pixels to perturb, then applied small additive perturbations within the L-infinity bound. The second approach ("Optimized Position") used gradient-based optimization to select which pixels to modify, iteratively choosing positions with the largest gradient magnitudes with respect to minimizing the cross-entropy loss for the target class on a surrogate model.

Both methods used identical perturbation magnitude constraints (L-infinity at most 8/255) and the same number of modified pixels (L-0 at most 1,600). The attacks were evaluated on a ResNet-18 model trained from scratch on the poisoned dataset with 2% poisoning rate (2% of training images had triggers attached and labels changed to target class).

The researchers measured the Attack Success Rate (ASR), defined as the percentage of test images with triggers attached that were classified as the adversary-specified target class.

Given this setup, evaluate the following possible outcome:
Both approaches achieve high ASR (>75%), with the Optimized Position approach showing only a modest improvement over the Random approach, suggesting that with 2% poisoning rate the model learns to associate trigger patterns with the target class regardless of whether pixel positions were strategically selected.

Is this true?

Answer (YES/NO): NO